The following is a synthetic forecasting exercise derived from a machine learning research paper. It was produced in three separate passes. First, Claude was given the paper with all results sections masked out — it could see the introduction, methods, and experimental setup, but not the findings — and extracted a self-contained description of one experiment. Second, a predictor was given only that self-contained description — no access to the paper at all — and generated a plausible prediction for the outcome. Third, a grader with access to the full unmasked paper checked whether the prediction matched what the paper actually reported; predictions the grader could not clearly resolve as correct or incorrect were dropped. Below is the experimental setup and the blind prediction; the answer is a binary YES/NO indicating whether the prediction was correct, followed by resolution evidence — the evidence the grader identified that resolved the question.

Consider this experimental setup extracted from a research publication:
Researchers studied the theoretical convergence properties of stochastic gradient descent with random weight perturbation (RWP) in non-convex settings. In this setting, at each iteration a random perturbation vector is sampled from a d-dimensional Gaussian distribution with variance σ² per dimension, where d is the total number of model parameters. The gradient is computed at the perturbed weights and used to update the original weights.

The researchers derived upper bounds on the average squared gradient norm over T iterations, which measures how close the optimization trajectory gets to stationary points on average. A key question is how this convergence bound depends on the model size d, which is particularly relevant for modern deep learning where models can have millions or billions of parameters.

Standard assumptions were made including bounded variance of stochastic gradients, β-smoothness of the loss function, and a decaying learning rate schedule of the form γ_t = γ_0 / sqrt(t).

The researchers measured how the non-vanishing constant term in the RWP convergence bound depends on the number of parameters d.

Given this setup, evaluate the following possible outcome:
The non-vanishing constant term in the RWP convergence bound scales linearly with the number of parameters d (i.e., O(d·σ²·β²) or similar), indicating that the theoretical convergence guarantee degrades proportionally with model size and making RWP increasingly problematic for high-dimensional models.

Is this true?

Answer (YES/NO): YES